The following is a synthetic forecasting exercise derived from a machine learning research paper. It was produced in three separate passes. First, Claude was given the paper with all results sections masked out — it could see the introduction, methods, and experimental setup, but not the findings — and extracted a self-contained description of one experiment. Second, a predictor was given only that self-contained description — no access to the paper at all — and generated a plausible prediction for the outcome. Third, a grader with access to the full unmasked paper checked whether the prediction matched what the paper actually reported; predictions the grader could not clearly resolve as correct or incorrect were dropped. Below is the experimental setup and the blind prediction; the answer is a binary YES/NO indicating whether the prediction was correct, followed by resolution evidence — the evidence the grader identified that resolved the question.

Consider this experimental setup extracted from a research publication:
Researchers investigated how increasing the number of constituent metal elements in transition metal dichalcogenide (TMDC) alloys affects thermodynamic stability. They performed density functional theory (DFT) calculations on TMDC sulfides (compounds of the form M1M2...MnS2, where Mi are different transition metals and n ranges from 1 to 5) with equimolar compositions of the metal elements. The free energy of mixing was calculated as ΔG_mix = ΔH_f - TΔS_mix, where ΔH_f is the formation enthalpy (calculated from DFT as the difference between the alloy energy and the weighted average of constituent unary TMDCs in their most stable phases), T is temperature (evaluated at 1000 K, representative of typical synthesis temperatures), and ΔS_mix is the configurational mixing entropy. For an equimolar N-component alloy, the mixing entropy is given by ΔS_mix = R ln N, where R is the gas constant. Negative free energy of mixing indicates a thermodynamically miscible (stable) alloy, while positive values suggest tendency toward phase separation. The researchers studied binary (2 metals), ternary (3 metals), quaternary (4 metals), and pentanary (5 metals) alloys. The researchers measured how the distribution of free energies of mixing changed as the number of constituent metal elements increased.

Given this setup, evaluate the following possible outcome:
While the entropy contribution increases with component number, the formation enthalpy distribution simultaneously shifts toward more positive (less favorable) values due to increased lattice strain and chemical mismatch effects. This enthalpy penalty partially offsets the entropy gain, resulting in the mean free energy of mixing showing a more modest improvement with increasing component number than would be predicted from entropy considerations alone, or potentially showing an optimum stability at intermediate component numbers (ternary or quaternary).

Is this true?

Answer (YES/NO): NO